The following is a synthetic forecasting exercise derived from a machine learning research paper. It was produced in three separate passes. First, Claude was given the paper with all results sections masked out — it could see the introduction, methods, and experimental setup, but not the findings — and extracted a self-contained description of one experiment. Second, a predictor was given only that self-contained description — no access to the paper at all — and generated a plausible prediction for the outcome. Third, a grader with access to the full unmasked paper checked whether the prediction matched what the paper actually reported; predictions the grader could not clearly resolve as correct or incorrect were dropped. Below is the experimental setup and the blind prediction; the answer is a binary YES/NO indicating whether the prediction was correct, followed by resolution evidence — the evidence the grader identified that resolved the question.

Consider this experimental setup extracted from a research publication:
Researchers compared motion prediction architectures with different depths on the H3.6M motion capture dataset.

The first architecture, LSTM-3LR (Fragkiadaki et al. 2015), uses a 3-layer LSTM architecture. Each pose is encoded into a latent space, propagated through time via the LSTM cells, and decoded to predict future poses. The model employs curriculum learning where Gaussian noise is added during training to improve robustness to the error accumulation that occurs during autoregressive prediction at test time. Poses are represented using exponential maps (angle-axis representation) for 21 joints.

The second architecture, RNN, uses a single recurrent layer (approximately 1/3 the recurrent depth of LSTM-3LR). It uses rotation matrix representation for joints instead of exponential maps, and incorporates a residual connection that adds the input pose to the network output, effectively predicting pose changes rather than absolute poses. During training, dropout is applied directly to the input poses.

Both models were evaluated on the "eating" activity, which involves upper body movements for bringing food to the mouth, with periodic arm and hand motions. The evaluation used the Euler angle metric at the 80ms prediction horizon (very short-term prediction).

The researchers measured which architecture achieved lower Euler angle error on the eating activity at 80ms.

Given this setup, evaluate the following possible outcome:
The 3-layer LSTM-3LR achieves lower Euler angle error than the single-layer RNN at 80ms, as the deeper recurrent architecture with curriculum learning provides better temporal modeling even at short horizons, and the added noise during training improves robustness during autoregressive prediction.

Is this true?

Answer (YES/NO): NO